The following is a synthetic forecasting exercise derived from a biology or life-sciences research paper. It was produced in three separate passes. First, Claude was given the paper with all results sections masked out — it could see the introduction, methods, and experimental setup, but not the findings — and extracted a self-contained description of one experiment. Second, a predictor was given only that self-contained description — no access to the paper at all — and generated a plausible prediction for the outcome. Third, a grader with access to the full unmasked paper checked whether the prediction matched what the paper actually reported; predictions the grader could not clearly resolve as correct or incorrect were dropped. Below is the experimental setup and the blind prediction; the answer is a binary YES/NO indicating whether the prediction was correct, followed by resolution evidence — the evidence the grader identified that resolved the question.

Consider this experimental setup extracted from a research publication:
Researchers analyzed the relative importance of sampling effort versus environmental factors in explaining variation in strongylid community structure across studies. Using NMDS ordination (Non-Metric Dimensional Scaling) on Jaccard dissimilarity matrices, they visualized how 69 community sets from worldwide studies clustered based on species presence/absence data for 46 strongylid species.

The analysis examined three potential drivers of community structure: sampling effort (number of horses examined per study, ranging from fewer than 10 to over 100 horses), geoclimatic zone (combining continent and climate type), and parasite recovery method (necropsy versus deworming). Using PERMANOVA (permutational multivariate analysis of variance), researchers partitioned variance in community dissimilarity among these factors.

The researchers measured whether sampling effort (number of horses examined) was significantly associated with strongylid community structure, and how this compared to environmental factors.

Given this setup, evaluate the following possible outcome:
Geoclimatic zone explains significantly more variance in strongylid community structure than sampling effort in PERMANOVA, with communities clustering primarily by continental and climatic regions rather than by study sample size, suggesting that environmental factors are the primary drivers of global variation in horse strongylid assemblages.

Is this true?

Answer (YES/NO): NO